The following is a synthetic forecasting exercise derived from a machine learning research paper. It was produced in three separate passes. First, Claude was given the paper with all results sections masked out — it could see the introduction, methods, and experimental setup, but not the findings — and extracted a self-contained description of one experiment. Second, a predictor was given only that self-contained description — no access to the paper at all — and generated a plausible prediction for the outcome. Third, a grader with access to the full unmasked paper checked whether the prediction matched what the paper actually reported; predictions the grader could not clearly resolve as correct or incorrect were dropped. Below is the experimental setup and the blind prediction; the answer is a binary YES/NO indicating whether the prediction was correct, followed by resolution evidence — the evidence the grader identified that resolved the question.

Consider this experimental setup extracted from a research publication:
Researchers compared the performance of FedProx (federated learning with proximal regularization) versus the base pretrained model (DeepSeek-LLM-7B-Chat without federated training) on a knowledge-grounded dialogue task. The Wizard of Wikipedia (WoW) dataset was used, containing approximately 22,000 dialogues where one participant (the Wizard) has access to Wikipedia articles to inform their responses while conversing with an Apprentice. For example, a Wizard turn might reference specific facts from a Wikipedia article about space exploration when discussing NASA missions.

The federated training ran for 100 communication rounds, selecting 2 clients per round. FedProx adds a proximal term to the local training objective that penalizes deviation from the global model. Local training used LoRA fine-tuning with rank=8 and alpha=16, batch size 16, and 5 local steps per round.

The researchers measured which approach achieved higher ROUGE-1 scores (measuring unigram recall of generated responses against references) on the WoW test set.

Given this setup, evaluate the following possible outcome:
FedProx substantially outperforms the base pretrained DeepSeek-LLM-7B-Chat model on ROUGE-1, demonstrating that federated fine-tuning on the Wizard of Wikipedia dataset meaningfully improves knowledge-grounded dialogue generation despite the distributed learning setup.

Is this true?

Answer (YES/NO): NO